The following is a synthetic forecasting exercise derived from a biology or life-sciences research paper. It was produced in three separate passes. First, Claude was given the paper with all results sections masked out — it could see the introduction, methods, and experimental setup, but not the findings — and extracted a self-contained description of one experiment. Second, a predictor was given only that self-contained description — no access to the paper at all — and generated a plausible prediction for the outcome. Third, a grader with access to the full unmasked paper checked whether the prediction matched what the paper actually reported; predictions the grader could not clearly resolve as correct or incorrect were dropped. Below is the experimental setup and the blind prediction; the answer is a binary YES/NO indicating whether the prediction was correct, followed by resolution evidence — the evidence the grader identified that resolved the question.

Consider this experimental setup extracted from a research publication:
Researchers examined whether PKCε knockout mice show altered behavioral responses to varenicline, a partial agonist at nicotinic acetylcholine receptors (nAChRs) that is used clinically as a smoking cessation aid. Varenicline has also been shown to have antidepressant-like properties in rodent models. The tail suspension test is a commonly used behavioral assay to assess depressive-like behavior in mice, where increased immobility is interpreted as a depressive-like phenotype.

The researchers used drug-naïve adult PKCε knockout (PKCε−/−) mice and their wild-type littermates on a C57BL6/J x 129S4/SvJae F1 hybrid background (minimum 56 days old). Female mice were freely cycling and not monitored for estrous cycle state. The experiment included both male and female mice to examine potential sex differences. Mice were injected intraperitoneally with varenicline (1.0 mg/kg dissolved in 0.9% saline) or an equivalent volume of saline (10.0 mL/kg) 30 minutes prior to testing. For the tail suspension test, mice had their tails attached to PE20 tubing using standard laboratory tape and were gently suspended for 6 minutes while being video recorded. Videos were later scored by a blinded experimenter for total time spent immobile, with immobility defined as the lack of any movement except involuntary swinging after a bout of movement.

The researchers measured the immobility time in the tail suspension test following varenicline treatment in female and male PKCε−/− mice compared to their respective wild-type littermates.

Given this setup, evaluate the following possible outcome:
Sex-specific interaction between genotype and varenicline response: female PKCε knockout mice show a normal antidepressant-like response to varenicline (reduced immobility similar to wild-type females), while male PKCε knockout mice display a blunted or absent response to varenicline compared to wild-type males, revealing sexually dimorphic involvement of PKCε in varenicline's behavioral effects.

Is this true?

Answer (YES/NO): NO